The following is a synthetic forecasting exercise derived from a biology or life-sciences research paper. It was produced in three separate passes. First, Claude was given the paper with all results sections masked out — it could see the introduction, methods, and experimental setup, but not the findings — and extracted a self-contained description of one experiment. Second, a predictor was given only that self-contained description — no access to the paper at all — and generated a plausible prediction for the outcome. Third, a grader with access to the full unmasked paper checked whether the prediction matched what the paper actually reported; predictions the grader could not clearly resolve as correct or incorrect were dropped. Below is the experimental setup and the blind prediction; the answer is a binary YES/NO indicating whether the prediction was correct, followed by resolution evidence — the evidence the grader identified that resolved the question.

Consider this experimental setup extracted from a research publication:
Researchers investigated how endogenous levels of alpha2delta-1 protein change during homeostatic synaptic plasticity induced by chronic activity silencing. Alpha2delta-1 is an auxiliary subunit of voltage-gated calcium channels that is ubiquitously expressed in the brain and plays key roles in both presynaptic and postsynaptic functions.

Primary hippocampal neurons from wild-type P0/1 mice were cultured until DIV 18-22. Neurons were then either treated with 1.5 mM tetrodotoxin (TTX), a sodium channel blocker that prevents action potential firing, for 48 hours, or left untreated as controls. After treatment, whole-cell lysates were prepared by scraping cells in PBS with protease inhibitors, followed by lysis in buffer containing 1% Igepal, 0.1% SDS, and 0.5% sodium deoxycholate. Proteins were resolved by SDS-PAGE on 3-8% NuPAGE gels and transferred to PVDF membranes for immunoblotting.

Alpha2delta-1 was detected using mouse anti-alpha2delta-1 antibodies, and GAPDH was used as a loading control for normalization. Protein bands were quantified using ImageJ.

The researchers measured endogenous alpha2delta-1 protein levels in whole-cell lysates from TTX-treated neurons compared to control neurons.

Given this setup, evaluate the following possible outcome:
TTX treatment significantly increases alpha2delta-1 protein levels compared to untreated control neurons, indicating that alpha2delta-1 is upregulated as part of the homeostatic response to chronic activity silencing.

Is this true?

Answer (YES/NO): NO